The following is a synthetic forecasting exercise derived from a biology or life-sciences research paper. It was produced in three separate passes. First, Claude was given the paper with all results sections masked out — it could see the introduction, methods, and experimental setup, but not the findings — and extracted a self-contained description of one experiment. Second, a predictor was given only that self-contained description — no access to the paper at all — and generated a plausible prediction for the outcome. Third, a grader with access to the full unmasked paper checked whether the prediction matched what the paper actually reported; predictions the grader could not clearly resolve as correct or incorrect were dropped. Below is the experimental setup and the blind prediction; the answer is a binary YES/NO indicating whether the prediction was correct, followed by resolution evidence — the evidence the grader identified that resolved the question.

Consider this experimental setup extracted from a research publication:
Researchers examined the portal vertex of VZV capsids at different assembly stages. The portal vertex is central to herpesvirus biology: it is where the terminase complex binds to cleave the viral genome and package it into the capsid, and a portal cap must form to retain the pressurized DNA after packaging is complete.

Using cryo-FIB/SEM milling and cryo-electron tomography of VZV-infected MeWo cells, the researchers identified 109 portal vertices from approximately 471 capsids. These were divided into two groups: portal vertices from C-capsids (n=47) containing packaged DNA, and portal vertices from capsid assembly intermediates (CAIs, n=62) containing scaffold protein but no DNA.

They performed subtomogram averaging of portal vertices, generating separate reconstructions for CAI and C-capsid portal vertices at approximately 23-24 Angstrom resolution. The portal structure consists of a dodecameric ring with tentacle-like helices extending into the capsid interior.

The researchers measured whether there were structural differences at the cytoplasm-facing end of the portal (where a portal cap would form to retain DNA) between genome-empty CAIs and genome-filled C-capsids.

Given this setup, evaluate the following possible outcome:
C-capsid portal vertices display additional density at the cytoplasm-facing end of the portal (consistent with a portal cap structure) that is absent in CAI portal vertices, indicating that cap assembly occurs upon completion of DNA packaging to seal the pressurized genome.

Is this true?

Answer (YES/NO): YES